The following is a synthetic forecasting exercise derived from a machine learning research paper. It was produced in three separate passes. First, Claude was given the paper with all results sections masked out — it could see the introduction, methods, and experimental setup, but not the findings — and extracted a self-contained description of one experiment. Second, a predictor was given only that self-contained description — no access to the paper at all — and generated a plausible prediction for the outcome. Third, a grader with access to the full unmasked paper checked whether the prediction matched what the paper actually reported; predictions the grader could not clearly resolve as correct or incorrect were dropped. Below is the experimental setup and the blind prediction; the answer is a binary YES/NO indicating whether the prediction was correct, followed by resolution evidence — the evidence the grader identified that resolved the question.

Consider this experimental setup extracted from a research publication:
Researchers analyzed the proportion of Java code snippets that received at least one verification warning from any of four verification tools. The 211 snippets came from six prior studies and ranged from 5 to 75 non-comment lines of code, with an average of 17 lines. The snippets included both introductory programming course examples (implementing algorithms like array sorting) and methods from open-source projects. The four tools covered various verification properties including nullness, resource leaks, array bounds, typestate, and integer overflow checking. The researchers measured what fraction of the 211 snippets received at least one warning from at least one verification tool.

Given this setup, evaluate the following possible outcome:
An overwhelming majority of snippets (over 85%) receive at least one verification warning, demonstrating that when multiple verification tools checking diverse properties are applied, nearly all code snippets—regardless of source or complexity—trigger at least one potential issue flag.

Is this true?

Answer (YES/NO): YES